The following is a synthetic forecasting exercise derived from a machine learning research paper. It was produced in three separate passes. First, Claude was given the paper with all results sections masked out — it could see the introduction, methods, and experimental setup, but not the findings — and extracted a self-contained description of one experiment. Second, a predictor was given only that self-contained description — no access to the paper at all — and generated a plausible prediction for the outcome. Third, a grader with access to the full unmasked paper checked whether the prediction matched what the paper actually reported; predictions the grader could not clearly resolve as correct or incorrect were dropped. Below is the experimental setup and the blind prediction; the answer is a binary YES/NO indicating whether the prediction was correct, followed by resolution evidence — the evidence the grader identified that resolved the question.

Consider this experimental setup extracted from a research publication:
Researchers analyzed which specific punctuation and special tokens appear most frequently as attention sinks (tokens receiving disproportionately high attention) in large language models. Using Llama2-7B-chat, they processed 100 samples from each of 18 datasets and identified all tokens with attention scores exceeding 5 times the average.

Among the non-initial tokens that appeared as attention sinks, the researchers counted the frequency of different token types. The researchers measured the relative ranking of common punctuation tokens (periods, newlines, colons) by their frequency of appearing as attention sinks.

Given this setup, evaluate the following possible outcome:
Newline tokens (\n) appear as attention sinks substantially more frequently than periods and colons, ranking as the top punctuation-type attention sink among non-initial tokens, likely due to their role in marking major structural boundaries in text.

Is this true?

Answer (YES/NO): NO